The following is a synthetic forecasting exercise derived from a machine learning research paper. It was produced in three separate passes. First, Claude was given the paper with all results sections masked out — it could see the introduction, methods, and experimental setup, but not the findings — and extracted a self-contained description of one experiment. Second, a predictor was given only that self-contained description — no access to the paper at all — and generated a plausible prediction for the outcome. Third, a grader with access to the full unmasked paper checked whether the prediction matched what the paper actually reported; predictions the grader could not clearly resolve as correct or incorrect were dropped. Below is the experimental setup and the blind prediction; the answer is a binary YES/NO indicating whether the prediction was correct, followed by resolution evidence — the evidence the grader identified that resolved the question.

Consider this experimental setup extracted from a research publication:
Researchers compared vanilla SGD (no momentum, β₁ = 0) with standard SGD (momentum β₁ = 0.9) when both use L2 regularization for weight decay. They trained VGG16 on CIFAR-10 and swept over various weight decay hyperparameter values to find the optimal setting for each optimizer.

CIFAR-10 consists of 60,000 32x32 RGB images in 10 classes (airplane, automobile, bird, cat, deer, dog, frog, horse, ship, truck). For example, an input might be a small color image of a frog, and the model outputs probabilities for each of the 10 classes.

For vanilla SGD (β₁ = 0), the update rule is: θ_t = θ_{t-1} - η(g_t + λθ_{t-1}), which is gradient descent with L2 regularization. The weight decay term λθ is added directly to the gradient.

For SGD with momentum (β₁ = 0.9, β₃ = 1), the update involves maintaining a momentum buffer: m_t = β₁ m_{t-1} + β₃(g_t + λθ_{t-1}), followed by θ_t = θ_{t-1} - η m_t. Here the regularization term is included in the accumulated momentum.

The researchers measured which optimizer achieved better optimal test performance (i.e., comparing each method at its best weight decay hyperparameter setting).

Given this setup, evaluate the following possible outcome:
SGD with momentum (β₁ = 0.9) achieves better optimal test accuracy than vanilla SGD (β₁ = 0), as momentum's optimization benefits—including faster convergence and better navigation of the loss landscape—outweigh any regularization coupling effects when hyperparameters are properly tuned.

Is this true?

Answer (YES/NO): NO